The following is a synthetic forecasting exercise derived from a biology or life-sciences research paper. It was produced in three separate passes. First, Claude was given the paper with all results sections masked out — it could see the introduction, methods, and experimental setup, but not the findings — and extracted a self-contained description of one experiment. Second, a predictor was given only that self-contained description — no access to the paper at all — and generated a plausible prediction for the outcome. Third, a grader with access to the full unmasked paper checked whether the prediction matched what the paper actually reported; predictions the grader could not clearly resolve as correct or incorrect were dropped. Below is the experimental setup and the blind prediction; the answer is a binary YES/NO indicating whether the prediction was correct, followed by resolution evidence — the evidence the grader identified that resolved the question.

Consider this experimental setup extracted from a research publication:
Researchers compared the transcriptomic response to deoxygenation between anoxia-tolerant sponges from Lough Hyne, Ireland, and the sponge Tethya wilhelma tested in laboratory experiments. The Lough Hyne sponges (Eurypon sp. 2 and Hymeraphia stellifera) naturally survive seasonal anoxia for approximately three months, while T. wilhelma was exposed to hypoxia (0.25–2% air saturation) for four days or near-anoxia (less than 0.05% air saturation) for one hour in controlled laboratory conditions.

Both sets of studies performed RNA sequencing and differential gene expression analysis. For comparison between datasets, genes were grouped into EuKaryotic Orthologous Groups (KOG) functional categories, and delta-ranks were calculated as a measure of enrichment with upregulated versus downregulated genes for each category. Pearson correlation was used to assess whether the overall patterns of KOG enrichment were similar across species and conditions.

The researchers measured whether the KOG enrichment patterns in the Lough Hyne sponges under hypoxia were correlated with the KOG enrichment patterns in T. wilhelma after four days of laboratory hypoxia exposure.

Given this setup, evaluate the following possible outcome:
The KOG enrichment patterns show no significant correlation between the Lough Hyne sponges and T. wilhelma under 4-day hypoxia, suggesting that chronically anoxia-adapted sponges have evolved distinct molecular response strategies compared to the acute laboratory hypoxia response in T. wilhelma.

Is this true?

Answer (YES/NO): YES